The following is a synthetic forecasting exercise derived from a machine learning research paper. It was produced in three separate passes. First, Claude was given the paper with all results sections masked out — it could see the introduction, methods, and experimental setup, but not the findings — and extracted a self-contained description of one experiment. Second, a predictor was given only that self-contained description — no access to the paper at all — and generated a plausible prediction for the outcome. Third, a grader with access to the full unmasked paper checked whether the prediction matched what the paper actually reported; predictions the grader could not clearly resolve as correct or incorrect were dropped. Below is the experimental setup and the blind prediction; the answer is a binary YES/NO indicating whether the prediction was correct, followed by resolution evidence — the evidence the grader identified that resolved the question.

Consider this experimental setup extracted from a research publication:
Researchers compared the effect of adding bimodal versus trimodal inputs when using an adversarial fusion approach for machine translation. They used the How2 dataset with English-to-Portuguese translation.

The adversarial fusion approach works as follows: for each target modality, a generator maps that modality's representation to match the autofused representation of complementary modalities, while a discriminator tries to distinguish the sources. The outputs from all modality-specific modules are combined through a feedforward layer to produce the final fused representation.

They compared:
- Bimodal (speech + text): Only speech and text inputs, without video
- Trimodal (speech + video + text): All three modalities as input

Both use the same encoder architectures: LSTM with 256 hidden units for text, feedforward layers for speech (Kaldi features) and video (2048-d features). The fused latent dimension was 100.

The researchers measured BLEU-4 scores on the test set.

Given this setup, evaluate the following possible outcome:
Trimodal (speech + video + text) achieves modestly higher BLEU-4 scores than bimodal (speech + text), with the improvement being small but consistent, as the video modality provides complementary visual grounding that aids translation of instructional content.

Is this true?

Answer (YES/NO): YES